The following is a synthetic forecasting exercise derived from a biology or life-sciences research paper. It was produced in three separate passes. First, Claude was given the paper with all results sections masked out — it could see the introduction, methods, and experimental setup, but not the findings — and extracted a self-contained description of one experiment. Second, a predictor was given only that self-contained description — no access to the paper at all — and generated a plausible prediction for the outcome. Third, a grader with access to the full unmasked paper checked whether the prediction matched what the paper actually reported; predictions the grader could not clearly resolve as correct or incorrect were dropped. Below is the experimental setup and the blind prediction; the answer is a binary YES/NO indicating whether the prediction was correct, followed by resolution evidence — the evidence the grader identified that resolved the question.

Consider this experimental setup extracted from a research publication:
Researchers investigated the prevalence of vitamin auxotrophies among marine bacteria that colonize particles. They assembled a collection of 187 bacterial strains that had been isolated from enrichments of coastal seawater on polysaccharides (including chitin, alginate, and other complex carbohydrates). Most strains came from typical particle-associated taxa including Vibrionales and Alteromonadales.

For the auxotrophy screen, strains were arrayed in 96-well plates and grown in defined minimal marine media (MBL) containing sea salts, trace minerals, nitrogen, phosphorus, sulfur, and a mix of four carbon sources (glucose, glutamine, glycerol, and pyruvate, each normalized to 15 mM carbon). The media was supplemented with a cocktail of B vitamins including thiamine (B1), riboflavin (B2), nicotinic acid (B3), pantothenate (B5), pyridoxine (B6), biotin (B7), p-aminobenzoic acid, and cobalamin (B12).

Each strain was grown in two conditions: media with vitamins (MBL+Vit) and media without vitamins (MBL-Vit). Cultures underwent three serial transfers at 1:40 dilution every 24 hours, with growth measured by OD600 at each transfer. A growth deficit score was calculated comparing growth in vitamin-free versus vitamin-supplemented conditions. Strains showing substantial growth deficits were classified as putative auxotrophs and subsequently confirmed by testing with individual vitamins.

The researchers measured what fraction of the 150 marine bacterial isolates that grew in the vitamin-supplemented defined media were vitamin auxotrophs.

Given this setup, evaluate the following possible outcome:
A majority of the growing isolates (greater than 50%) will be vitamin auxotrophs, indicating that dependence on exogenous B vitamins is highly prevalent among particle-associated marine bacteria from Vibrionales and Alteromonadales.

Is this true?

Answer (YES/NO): NO